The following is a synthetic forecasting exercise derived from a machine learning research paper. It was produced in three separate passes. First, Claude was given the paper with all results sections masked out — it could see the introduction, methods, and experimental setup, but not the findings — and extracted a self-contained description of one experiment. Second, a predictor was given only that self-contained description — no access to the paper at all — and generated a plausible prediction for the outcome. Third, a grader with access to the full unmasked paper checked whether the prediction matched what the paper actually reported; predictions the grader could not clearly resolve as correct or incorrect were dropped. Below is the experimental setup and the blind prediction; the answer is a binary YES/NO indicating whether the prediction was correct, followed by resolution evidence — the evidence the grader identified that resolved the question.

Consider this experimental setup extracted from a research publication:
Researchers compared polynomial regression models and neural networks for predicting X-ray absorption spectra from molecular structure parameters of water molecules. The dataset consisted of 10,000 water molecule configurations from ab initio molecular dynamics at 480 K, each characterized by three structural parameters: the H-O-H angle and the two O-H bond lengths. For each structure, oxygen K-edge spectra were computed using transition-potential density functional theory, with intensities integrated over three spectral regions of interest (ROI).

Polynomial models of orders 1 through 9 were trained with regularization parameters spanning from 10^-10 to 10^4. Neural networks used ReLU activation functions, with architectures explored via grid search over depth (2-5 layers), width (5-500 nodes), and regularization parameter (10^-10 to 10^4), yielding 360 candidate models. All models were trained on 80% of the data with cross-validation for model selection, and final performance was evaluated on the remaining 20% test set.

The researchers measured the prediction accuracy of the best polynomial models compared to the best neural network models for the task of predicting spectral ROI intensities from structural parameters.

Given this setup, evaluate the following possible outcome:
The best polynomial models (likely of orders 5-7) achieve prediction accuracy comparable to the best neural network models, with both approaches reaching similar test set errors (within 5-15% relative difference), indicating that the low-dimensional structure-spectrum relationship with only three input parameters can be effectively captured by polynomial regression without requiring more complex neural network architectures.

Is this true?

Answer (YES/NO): NO